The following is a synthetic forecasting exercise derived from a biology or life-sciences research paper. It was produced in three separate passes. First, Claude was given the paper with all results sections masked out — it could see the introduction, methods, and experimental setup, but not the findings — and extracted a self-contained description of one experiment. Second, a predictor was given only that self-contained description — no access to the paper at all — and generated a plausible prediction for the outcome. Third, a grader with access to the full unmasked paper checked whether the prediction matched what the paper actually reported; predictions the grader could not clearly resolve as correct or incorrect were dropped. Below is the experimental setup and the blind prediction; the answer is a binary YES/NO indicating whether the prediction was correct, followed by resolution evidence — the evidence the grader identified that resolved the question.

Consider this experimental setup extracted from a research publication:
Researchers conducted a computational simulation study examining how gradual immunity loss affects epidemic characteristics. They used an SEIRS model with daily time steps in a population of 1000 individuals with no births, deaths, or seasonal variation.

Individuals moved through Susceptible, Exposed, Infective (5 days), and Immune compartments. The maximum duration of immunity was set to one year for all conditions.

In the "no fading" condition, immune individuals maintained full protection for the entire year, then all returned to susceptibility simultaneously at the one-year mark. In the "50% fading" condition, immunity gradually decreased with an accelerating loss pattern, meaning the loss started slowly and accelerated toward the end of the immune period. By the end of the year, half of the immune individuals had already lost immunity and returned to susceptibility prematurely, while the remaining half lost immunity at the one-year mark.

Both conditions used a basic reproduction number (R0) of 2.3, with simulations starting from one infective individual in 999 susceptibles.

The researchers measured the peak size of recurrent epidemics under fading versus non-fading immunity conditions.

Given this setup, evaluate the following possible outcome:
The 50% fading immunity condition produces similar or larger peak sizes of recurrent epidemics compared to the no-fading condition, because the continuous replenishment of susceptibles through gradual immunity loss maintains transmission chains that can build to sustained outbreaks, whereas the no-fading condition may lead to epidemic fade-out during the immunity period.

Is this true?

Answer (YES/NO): YES